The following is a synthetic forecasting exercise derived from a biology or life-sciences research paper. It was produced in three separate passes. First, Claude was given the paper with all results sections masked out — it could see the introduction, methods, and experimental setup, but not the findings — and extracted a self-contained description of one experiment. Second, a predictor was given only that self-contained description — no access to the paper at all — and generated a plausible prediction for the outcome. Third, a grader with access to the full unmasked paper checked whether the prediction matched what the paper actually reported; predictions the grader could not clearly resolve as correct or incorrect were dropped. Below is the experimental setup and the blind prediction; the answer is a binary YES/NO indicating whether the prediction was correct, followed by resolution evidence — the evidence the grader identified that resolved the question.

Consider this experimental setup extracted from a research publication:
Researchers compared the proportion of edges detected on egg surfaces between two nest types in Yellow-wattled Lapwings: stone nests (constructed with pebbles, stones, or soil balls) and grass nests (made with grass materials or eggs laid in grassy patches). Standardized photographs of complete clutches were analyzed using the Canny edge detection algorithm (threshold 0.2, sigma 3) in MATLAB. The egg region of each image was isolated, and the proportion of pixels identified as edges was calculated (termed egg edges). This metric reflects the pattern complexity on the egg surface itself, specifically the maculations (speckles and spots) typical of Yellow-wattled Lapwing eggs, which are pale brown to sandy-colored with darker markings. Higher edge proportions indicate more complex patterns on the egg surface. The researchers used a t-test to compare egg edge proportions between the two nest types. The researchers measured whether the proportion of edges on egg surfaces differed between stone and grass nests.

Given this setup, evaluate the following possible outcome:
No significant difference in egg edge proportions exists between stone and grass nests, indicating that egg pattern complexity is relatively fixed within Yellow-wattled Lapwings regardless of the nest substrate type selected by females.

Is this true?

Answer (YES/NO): YES